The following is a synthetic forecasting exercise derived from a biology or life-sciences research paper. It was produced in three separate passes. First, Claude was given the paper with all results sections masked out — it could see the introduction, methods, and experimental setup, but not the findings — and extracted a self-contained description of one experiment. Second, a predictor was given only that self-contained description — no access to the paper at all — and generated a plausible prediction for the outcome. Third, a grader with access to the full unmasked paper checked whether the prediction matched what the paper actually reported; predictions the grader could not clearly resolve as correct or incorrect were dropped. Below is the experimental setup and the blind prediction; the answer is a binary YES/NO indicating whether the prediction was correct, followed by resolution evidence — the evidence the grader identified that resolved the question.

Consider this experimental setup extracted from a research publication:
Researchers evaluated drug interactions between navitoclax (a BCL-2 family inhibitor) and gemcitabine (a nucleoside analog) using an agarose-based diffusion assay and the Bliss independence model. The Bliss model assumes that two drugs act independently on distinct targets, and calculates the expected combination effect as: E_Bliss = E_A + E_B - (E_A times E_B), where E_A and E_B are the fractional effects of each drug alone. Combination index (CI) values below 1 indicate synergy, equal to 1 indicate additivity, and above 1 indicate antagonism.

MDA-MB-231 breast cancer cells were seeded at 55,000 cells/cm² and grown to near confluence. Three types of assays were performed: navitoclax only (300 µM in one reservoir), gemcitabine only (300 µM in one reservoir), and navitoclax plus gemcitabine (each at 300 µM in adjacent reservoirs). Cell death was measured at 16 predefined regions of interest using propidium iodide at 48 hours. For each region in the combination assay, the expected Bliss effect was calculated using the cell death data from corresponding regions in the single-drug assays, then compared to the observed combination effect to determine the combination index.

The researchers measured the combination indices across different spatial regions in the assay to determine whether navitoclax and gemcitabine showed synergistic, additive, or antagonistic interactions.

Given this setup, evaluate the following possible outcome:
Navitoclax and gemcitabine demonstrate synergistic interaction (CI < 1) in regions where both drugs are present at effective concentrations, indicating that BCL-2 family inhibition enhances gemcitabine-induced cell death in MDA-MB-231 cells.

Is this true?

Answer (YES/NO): NO